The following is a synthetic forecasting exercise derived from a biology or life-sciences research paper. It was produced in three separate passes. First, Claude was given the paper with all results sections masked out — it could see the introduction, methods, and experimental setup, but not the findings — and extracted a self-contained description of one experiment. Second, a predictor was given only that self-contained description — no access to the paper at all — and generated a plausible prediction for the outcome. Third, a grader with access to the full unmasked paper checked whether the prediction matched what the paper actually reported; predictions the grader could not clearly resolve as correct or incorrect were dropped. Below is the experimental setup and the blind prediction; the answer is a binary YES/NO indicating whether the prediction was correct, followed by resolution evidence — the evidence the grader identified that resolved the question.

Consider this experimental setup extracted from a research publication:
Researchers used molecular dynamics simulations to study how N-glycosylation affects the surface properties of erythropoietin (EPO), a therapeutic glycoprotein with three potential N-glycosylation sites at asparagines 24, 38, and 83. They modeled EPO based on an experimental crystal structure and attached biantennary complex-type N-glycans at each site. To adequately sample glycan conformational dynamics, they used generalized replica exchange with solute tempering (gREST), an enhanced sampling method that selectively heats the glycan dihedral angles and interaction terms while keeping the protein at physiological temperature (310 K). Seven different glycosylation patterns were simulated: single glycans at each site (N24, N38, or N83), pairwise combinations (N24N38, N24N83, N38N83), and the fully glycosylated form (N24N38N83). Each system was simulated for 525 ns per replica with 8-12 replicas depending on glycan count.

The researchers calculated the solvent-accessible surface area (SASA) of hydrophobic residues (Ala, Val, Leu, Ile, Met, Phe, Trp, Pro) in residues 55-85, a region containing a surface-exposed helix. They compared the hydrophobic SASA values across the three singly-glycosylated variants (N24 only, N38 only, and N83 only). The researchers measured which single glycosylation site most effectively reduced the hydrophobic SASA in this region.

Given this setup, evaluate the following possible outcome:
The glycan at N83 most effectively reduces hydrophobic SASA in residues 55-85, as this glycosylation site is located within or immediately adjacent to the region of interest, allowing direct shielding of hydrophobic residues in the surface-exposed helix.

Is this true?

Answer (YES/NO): YES